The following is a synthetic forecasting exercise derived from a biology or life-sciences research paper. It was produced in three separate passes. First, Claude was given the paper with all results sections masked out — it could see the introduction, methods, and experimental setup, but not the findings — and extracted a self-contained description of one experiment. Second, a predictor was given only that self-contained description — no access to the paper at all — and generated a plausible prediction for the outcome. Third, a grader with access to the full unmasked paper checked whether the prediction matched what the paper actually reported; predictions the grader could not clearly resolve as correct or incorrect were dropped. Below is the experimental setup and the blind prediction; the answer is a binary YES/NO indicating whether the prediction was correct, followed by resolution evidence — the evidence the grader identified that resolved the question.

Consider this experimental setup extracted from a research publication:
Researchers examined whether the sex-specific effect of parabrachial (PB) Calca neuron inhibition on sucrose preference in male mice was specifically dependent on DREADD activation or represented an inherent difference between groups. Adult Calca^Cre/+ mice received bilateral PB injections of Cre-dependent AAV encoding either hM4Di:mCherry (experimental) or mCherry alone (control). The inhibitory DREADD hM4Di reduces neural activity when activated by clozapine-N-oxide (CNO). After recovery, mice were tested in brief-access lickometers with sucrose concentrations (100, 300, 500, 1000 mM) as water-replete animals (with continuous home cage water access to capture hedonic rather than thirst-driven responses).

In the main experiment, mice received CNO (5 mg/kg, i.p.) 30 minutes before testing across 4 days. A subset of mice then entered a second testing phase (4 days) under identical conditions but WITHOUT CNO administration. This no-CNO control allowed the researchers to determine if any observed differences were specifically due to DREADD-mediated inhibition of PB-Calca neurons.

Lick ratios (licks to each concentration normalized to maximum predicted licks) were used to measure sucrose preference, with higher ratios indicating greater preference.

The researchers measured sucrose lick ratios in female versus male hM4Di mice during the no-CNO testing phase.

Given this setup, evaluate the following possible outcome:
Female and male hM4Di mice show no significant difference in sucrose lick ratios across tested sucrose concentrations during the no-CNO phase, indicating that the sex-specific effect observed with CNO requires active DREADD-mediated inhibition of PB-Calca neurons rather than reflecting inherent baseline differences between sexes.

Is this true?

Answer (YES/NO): YES